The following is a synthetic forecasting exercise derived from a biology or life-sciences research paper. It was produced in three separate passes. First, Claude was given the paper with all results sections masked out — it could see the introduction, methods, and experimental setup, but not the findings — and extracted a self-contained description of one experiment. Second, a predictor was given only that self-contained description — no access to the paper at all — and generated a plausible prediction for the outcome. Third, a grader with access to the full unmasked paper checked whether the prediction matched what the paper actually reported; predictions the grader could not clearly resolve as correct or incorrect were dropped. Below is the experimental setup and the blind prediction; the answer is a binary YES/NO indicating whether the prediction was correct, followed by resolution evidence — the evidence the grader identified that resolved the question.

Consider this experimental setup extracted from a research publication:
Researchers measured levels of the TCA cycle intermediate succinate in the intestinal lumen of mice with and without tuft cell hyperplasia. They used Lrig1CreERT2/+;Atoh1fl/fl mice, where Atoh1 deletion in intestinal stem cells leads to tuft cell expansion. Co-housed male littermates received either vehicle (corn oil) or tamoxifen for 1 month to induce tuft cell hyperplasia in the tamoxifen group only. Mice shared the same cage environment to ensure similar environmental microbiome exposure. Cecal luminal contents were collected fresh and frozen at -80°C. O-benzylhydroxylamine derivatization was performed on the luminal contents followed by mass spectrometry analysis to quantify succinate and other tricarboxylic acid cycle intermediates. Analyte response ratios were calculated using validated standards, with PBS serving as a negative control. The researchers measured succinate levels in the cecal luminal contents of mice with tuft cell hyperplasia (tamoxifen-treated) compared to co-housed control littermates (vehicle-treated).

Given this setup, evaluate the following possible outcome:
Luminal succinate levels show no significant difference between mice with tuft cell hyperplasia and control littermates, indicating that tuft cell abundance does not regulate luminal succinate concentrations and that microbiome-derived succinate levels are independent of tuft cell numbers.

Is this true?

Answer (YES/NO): NO